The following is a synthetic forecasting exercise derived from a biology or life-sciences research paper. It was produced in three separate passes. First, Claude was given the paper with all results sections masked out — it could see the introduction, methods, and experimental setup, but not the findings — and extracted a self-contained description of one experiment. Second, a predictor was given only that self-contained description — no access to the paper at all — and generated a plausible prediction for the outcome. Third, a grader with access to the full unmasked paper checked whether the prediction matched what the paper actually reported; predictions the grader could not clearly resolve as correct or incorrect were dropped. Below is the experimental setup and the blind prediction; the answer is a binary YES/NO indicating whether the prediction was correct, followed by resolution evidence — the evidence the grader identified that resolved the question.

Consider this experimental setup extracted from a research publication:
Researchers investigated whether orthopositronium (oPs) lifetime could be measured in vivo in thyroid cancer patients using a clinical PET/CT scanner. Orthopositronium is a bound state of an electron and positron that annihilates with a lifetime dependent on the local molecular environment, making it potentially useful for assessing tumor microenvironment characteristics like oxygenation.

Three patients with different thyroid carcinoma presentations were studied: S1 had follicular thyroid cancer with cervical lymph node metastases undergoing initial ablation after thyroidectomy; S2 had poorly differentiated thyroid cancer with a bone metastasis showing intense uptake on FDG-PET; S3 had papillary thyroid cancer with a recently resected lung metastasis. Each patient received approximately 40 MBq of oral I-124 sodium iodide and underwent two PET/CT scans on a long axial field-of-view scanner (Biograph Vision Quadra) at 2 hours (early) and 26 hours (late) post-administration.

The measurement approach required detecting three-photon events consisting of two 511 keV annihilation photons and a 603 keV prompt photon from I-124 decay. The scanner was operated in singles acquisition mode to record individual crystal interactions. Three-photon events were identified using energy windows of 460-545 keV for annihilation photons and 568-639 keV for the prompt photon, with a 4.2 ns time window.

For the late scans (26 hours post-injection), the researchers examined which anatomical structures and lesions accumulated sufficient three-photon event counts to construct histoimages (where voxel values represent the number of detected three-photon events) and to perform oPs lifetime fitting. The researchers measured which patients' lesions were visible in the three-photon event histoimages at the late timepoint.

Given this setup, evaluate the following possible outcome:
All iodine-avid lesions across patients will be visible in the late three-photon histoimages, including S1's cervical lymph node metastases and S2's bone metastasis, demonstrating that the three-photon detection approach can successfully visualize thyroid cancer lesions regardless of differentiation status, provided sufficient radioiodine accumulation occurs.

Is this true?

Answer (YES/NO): NO